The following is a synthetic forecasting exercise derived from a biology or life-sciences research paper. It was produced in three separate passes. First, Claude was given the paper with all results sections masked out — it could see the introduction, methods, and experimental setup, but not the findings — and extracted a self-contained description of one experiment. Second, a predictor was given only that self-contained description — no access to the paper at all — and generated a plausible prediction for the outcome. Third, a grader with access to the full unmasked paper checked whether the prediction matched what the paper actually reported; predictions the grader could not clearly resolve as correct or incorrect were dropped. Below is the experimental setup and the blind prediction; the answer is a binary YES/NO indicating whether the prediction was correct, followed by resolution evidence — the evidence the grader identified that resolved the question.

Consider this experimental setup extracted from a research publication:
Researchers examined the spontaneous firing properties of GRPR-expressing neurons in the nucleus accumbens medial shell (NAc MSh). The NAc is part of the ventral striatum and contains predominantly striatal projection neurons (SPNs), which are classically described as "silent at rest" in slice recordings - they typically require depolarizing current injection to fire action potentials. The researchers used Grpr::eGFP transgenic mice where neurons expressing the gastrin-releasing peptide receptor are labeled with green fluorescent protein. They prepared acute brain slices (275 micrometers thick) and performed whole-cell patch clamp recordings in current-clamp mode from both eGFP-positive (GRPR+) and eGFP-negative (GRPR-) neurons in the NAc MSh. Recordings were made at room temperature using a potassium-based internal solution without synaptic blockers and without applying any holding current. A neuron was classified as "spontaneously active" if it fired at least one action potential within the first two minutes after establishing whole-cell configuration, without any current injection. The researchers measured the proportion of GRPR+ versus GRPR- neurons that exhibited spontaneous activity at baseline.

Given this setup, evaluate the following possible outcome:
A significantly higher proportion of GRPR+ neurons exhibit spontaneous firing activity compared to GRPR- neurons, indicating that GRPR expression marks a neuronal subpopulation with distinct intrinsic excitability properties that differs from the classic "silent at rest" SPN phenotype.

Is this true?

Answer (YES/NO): YES